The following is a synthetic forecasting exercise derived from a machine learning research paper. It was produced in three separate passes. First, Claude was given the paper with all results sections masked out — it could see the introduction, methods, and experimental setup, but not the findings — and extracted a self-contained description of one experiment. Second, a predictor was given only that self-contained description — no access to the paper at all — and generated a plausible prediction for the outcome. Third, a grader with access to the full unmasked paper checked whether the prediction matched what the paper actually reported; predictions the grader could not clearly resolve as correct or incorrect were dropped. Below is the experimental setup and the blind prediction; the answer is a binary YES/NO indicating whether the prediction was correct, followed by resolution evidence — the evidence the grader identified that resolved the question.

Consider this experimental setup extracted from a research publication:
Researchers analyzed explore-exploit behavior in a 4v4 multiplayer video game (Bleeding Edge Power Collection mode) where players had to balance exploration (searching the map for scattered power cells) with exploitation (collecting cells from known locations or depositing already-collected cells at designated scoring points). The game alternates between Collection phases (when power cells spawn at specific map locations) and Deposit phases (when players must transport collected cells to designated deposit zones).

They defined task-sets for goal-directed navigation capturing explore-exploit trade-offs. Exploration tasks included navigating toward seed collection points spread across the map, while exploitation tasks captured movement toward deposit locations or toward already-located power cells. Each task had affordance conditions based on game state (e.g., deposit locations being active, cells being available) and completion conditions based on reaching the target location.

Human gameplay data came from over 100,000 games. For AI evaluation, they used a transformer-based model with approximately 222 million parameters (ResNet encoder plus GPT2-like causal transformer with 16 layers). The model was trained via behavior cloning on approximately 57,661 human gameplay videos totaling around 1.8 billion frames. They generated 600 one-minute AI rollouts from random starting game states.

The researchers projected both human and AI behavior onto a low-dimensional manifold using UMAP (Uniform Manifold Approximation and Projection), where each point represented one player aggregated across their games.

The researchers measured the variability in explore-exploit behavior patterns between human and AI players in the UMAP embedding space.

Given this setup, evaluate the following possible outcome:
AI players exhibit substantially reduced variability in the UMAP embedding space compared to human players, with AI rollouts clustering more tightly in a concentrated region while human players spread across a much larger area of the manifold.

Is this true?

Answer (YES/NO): YES